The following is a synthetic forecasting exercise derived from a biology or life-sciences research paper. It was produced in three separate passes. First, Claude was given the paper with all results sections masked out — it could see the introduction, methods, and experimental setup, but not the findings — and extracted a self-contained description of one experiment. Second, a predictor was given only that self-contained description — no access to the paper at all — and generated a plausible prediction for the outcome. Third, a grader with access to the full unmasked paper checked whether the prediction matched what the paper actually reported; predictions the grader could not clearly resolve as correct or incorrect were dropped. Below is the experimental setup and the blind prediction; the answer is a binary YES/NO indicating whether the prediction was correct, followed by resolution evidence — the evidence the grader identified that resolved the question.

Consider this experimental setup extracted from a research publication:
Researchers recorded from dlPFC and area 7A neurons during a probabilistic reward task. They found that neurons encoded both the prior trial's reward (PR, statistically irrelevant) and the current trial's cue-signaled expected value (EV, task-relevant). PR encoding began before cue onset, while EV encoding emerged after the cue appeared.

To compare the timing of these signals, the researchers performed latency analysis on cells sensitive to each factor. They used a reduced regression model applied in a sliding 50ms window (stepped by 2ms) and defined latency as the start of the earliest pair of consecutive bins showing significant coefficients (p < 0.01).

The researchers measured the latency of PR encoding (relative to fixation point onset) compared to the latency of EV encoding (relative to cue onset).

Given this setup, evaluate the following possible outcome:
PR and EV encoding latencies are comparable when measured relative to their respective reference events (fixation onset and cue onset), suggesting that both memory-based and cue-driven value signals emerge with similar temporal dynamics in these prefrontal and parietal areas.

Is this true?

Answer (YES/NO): NO